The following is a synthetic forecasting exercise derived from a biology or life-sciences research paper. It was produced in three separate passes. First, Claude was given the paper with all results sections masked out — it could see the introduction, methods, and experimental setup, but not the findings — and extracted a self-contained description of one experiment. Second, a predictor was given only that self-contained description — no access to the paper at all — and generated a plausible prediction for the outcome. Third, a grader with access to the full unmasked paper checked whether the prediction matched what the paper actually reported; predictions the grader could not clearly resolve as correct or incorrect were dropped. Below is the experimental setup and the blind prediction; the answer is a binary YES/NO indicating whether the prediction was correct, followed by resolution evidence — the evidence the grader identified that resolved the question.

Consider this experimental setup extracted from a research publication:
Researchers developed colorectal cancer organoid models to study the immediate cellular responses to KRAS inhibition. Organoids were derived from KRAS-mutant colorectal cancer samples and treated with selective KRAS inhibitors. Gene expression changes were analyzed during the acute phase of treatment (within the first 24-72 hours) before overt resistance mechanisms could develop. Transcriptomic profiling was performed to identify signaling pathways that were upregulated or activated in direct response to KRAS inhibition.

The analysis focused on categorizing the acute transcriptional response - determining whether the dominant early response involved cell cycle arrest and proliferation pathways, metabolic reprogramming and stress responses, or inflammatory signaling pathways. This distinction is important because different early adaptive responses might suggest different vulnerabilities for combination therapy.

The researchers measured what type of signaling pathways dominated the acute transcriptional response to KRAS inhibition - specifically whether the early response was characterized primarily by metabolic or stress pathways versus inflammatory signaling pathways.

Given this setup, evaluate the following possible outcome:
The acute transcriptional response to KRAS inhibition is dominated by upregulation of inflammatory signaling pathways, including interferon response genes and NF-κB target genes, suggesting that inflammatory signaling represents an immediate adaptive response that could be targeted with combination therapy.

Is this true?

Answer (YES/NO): YES